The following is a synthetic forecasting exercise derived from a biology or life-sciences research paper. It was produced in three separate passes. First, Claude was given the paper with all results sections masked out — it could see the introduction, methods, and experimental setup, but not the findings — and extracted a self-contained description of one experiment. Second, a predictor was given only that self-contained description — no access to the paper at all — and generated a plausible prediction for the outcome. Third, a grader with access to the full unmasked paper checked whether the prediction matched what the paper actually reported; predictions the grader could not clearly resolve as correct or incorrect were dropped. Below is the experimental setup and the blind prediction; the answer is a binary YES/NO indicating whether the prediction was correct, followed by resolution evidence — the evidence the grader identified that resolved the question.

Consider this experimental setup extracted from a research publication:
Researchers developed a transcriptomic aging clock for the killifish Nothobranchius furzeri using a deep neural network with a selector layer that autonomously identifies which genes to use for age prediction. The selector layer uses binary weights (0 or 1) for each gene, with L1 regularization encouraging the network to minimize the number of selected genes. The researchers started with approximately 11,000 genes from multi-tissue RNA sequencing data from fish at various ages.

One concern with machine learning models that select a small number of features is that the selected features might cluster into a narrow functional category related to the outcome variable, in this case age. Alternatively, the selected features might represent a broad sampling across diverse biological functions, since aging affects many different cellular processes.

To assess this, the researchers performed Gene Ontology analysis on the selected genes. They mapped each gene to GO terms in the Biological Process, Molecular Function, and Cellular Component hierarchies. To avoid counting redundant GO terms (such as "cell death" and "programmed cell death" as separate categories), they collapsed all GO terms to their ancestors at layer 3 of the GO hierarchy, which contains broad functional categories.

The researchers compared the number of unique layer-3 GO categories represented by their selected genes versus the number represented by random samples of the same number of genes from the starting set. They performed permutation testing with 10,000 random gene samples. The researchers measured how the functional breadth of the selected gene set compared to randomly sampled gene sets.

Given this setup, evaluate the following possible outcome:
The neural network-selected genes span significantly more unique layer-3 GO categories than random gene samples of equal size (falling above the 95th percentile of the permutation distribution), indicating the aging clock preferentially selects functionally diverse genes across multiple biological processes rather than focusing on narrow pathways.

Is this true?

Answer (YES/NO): NO